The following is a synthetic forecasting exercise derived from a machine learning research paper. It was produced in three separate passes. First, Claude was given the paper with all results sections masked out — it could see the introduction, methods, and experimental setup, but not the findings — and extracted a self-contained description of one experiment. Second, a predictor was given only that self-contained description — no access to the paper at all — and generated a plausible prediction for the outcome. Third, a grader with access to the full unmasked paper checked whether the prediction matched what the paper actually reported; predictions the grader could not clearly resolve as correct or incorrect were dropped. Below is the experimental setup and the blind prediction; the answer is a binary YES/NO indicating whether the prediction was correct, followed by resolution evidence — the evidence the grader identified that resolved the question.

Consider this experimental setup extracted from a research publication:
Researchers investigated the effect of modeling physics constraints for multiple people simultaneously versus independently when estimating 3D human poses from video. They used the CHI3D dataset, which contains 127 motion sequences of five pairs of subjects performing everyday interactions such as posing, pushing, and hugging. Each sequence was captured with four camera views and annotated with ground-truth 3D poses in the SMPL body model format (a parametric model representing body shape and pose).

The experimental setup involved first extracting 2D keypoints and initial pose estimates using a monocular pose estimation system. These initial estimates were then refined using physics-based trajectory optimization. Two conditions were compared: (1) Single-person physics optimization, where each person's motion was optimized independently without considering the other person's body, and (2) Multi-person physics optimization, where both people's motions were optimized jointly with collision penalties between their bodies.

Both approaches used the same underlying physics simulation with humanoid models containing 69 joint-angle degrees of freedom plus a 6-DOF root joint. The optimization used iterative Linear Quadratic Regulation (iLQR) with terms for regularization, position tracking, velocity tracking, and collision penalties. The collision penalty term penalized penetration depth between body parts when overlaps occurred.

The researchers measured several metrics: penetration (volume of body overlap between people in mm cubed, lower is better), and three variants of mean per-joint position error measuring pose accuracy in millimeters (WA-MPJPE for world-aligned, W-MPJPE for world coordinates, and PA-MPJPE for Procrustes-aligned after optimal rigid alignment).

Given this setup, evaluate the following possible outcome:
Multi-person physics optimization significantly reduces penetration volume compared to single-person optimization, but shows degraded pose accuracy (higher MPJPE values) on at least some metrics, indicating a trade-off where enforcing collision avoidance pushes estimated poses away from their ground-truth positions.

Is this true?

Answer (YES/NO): NO